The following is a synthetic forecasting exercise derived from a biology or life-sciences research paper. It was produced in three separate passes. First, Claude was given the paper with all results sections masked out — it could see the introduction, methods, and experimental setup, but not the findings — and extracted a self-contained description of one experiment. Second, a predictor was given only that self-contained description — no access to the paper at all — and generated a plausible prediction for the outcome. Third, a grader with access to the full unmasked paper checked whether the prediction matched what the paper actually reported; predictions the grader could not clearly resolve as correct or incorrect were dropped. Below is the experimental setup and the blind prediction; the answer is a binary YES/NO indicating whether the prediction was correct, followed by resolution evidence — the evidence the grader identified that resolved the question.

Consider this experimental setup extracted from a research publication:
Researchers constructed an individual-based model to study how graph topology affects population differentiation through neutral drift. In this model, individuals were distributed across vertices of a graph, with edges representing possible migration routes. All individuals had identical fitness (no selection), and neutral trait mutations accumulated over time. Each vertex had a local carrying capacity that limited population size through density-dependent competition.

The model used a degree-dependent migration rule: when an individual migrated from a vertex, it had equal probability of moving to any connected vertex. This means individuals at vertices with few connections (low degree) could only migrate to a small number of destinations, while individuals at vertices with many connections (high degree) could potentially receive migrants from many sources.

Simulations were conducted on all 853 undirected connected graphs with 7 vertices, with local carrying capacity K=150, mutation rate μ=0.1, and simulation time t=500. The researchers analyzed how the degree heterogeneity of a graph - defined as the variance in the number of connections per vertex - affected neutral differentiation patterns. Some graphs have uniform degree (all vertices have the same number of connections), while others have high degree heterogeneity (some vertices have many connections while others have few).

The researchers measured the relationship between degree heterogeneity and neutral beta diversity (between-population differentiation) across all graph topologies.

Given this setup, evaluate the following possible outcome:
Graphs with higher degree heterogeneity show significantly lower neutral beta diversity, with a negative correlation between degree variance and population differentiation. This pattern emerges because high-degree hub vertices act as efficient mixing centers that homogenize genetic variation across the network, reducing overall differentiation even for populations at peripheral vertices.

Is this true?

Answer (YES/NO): NO